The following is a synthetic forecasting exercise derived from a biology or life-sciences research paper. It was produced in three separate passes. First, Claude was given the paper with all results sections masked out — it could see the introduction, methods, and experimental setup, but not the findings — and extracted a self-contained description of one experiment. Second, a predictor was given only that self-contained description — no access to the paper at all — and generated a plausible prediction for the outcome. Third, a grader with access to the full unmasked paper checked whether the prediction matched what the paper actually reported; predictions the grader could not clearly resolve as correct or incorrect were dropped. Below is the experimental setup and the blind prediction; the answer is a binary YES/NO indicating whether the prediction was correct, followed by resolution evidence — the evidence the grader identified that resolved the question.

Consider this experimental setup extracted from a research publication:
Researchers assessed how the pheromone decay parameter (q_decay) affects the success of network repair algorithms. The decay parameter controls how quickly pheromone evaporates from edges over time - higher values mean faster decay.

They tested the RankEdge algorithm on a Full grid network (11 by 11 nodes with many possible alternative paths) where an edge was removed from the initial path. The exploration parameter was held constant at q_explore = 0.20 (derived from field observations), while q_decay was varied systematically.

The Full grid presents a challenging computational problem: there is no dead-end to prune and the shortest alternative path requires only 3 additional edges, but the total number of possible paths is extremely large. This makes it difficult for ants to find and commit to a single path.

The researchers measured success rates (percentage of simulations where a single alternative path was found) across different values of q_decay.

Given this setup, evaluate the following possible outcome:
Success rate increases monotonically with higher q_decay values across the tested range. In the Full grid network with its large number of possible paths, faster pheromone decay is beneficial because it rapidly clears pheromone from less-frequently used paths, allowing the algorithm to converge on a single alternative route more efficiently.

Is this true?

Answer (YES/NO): NO